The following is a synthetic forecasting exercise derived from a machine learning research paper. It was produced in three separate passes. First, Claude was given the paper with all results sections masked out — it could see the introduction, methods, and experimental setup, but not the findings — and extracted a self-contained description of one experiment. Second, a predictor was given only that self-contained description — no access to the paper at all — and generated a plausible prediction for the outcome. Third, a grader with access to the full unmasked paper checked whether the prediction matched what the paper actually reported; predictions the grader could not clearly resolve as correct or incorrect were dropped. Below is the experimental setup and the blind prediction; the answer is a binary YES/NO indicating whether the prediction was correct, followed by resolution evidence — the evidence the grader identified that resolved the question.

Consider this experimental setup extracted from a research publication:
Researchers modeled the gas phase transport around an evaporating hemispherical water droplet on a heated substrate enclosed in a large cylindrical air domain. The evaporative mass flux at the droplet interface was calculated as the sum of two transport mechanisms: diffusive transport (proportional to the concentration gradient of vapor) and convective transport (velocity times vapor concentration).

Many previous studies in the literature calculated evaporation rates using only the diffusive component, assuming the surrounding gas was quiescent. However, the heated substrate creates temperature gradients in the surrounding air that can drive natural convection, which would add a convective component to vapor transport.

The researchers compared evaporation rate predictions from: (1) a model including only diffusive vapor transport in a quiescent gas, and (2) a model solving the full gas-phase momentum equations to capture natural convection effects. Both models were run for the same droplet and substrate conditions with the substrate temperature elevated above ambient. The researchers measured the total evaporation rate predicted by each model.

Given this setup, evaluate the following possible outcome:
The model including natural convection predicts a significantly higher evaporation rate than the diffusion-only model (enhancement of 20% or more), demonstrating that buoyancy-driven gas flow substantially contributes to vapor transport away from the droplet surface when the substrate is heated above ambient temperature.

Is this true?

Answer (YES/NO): YES